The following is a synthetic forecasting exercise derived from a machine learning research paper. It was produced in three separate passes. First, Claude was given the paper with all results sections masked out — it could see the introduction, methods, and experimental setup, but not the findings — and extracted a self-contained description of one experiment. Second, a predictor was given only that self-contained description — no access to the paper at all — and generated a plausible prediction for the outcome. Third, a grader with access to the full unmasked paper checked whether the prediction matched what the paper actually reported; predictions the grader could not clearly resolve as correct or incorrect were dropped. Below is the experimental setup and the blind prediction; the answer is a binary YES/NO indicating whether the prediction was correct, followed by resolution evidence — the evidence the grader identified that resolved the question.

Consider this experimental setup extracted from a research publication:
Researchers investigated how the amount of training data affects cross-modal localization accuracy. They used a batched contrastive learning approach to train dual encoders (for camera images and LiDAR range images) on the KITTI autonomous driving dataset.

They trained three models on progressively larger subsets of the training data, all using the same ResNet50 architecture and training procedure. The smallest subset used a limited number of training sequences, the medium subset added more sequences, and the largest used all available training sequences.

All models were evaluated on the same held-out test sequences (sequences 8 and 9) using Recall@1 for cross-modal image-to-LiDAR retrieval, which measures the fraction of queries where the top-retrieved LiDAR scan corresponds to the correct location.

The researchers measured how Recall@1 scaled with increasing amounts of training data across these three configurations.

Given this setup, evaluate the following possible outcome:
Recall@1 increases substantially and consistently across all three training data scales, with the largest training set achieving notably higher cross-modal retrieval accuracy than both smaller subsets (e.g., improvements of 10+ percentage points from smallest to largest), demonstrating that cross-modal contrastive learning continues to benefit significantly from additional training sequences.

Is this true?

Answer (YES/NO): YES